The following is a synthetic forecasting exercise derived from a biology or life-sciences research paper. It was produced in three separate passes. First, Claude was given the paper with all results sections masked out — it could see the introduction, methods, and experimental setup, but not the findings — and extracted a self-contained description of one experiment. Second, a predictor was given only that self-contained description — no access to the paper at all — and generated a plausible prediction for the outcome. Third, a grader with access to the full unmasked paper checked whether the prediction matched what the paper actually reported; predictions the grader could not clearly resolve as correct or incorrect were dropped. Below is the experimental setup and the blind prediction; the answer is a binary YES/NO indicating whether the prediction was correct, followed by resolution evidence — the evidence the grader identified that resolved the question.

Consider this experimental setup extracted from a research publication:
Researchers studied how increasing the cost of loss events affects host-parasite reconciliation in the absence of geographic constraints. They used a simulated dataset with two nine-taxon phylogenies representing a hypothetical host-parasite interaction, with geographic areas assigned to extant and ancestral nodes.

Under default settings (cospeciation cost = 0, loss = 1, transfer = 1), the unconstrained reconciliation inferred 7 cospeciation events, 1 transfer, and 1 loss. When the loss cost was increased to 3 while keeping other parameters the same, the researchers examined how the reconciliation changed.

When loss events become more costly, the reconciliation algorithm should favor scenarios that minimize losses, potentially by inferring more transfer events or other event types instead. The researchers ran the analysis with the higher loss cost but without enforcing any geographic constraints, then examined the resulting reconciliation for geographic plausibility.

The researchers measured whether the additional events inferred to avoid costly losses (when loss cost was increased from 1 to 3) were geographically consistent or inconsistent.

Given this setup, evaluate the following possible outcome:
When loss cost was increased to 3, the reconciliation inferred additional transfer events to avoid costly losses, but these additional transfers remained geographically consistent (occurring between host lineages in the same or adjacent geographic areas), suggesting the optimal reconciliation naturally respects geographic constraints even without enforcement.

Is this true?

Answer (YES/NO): NO